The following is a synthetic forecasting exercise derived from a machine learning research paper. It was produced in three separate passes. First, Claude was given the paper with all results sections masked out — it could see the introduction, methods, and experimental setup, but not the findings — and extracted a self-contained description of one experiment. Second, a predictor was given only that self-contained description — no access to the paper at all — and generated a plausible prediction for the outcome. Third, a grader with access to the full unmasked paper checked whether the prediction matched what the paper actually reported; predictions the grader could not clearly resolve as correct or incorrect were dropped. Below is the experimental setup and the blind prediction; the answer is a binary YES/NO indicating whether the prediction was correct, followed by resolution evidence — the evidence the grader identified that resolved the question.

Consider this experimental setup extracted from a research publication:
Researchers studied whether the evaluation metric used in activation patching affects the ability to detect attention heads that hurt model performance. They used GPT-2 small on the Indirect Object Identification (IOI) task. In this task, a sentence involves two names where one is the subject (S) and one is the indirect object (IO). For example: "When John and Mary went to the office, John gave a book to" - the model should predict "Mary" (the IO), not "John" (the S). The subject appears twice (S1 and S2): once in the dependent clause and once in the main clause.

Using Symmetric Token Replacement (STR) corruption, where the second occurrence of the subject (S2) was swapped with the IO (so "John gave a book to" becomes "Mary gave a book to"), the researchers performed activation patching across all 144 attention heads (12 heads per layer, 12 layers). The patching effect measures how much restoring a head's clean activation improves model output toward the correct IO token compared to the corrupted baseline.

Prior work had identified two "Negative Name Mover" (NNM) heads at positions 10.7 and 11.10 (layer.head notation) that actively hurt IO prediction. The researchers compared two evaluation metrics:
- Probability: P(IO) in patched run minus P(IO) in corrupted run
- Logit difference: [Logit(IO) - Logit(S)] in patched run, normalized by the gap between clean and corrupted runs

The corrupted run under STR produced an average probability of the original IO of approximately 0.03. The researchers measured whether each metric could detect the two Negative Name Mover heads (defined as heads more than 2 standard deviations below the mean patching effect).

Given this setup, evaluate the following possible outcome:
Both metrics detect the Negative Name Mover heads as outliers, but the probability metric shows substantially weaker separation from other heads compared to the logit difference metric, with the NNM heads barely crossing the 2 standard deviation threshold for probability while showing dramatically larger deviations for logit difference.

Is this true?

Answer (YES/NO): NO